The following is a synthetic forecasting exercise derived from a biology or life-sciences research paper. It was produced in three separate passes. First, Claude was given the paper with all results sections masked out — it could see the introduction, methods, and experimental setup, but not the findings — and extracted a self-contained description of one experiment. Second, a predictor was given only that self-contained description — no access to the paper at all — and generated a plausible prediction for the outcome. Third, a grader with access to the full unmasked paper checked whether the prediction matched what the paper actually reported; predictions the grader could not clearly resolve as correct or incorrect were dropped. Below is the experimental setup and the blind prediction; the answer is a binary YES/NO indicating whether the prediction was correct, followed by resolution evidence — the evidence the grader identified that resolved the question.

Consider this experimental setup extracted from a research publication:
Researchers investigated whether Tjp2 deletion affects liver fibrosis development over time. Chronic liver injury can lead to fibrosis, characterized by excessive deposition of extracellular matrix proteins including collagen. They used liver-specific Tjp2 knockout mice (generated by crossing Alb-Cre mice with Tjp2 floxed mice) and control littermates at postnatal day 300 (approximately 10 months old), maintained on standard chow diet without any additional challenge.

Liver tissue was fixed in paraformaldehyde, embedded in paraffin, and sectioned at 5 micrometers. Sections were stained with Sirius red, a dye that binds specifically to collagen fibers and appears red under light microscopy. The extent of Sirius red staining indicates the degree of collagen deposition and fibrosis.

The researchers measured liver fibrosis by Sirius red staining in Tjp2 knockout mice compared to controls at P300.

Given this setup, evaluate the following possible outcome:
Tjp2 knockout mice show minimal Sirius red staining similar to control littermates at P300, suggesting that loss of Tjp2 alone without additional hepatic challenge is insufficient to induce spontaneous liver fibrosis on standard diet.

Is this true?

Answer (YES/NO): NO